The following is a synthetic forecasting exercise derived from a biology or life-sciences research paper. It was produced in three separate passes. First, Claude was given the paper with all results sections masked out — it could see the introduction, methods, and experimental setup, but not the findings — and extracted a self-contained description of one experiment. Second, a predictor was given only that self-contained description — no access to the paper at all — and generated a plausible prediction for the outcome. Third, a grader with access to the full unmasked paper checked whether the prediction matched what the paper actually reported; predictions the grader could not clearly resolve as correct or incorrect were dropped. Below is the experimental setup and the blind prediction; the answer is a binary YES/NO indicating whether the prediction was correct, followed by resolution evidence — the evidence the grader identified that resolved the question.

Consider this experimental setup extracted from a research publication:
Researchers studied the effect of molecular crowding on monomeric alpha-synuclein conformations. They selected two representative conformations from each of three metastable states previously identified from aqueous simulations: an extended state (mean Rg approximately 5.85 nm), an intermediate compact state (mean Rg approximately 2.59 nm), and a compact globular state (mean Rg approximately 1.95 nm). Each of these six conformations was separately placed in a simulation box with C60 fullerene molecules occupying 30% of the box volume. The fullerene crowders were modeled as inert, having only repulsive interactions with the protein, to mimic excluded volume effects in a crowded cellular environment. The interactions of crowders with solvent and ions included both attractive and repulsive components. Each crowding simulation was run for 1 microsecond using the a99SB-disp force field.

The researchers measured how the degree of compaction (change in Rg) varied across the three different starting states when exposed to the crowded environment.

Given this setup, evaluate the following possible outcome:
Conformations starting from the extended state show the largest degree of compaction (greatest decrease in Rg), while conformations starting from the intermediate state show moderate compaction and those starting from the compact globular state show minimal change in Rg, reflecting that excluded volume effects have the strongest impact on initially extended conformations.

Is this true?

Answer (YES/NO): NO